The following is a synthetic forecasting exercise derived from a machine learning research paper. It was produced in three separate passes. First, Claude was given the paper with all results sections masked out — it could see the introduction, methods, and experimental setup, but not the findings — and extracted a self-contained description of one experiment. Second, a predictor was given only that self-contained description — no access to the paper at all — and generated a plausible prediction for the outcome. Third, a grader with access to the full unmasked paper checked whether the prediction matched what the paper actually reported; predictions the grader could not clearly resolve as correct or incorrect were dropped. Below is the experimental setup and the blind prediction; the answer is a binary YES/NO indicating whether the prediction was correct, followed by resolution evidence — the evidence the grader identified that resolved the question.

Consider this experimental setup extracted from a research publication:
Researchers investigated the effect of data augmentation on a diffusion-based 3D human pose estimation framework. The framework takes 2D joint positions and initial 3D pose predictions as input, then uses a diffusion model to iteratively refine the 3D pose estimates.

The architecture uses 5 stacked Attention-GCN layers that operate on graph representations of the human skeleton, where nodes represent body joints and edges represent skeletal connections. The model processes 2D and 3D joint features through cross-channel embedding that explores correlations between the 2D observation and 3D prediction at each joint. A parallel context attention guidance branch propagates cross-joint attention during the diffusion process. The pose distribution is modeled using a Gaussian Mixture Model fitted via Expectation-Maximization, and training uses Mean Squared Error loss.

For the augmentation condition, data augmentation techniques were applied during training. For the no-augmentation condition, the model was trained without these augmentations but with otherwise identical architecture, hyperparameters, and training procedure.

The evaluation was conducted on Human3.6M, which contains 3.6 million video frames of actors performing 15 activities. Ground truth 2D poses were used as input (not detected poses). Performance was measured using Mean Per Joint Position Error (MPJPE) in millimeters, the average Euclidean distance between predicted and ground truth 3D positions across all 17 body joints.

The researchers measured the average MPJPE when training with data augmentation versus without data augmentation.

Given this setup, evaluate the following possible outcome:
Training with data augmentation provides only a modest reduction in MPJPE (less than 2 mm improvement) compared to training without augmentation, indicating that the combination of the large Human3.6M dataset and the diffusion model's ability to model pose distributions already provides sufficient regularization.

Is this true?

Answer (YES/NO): YES